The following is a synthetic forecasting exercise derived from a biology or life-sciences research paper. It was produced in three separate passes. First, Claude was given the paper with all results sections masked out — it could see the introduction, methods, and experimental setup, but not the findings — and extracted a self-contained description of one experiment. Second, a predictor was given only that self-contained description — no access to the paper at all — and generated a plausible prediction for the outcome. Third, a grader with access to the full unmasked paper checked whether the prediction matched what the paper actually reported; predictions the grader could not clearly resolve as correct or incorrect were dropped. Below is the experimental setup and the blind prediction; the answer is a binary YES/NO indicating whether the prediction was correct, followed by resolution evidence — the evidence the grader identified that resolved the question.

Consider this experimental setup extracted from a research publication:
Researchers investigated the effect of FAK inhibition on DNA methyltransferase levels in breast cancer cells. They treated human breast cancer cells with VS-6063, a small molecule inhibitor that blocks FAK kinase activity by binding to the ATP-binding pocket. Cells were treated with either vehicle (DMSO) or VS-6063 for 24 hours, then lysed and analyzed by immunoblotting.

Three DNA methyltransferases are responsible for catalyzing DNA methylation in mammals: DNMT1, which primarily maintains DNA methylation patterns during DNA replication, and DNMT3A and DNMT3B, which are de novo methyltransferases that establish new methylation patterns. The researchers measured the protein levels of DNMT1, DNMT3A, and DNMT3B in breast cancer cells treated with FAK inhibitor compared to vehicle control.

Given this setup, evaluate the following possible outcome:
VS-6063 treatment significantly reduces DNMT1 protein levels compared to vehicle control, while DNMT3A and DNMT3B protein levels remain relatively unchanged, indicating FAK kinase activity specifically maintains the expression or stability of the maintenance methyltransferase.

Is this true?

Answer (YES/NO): NO